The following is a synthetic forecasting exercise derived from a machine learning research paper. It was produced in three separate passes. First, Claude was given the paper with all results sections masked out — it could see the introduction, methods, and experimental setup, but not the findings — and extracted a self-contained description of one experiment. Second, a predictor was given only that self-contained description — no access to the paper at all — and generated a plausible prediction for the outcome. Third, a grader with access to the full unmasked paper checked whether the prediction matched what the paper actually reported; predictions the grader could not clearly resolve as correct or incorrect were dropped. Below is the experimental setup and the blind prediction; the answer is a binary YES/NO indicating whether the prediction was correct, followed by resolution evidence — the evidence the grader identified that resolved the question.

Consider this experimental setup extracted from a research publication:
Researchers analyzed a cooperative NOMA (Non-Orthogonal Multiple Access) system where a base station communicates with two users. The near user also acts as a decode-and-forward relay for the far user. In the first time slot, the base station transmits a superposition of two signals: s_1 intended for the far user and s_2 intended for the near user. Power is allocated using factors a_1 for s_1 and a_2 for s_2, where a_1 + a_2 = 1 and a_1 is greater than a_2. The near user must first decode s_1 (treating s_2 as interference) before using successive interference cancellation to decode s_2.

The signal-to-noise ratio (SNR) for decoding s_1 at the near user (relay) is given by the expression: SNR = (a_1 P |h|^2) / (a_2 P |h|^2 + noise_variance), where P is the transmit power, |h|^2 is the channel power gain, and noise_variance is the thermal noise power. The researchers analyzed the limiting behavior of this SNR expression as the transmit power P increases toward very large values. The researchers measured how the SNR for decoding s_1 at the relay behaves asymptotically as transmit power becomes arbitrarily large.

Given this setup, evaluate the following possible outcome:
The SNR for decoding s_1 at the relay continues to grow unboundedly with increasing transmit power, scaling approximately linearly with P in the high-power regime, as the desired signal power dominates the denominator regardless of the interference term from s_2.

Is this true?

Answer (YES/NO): NO